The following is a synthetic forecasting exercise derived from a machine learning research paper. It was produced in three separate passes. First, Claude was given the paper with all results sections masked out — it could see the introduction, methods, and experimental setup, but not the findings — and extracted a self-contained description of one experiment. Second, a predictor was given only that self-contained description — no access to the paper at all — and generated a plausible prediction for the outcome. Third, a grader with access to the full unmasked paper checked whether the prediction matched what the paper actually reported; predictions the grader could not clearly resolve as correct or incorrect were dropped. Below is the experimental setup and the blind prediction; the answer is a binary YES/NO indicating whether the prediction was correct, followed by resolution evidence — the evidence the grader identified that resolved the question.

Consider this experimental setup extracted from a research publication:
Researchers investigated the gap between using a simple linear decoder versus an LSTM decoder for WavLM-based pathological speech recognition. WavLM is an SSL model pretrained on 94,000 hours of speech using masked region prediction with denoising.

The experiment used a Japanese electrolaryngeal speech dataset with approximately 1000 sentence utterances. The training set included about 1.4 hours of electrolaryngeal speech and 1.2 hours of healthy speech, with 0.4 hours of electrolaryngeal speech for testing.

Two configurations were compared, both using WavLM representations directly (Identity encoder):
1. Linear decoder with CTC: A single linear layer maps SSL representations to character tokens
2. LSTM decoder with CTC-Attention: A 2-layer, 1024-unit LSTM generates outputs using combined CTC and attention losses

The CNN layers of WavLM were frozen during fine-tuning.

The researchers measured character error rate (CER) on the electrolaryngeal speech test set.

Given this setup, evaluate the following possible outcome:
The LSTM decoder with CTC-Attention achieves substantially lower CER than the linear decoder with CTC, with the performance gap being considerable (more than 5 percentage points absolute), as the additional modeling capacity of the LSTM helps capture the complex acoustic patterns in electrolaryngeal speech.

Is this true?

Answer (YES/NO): YES